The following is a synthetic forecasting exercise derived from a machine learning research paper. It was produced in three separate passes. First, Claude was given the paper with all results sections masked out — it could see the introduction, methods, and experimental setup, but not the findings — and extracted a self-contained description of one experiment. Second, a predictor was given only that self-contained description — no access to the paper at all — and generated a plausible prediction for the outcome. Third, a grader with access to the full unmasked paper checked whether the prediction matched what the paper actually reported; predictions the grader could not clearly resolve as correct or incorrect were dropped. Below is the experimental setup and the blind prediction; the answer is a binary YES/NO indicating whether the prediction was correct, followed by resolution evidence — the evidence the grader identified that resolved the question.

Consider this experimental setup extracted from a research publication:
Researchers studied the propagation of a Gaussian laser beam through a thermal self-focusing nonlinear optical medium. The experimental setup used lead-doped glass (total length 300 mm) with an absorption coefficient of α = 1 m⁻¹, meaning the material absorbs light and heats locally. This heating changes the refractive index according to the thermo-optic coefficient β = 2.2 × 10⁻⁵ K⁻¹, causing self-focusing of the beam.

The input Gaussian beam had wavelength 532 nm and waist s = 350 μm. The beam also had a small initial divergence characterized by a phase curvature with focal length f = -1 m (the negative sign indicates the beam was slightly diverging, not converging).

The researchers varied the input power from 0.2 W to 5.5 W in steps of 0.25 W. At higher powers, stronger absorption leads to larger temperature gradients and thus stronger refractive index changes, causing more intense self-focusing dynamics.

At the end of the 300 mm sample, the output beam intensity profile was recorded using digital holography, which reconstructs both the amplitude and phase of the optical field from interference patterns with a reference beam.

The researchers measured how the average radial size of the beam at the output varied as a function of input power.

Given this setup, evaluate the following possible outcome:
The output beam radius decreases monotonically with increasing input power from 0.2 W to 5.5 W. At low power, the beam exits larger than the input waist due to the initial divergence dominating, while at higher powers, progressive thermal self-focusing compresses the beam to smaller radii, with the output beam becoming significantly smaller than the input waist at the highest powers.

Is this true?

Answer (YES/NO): NO